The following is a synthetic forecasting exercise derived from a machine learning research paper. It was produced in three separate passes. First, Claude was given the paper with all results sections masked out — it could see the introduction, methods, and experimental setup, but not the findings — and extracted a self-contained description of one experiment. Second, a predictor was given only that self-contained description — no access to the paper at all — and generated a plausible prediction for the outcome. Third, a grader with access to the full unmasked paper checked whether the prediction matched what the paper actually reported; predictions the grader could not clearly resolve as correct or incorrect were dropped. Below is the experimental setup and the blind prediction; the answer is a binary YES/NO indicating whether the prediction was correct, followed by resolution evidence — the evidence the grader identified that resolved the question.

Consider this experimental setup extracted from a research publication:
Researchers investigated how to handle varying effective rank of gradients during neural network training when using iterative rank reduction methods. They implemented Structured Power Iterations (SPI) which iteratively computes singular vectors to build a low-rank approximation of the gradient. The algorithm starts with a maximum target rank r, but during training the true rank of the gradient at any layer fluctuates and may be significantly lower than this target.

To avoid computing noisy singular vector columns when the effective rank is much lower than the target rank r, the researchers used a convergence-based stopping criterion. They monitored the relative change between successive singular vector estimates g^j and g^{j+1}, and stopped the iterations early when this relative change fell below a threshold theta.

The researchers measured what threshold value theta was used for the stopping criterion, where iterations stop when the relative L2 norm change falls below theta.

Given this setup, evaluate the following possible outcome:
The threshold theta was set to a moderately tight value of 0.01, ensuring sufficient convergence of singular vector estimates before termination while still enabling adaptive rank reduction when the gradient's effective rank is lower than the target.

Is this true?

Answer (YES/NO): NO